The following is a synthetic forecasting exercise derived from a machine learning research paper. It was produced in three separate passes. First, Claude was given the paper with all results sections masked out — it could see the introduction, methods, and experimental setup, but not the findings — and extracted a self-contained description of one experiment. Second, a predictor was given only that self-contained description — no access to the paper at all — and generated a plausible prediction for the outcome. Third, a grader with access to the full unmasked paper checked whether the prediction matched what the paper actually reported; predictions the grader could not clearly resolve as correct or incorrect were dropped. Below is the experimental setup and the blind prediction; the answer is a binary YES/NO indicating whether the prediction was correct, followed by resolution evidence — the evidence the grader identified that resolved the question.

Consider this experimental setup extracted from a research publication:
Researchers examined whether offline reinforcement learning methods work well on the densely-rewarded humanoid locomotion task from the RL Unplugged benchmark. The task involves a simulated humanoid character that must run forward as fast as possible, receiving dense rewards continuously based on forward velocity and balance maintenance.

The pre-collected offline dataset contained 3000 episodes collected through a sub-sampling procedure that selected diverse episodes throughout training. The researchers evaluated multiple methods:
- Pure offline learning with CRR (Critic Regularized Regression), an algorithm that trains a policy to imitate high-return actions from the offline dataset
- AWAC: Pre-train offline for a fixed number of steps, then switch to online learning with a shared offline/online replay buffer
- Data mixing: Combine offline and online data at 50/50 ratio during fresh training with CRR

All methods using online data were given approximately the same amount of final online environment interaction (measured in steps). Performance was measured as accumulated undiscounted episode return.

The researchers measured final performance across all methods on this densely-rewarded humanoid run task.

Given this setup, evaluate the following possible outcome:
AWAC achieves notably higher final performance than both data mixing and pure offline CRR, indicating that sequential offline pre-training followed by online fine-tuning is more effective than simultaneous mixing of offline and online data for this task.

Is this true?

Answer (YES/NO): NO